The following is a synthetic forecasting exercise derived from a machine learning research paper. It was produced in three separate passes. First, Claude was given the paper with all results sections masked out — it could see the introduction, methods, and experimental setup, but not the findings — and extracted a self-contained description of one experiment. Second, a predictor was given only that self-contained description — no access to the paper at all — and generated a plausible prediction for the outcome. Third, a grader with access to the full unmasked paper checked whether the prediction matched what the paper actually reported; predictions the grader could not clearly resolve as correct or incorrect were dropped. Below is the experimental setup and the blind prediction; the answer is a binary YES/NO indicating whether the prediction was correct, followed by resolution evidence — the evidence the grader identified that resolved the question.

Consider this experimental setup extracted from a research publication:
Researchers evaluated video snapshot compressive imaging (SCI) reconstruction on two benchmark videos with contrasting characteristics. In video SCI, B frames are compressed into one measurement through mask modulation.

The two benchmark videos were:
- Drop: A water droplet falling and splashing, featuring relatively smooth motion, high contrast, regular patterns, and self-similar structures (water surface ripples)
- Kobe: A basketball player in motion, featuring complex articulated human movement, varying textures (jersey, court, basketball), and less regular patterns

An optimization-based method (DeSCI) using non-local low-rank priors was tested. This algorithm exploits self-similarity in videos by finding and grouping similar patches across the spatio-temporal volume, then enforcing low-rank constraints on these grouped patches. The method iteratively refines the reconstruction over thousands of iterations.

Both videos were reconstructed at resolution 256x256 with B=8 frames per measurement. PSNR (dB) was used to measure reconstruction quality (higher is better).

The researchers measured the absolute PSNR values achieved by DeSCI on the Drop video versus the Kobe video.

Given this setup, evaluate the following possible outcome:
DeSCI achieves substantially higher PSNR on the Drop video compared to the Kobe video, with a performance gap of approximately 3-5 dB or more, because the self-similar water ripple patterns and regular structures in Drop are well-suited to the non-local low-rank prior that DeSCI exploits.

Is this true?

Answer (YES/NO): NO